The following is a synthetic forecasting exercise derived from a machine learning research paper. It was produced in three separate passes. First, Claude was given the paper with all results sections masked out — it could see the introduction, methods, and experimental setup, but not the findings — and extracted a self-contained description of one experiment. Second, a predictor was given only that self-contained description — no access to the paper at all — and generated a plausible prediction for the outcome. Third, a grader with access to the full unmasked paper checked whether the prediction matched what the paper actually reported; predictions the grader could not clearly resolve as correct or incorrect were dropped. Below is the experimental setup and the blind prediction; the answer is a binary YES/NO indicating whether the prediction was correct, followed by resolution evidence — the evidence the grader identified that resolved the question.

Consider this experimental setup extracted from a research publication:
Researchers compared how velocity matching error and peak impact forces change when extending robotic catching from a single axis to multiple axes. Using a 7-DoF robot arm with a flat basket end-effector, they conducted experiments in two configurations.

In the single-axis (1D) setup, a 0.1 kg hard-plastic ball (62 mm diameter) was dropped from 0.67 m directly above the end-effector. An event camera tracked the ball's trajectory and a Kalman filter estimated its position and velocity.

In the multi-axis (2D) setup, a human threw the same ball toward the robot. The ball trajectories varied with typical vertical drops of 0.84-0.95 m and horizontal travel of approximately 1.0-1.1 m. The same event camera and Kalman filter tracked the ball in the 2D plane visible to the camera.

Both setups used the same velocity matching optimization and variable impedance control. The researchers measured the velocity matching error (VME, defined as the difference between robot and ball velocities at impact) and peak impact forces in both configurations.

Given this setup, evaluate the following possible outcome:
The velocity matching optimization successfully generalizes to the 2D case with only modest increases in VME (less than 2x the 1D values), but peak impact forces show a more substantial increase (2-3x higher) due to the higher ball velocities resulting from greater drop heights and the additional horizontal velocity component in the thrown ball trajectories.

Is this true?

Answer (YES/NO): NO